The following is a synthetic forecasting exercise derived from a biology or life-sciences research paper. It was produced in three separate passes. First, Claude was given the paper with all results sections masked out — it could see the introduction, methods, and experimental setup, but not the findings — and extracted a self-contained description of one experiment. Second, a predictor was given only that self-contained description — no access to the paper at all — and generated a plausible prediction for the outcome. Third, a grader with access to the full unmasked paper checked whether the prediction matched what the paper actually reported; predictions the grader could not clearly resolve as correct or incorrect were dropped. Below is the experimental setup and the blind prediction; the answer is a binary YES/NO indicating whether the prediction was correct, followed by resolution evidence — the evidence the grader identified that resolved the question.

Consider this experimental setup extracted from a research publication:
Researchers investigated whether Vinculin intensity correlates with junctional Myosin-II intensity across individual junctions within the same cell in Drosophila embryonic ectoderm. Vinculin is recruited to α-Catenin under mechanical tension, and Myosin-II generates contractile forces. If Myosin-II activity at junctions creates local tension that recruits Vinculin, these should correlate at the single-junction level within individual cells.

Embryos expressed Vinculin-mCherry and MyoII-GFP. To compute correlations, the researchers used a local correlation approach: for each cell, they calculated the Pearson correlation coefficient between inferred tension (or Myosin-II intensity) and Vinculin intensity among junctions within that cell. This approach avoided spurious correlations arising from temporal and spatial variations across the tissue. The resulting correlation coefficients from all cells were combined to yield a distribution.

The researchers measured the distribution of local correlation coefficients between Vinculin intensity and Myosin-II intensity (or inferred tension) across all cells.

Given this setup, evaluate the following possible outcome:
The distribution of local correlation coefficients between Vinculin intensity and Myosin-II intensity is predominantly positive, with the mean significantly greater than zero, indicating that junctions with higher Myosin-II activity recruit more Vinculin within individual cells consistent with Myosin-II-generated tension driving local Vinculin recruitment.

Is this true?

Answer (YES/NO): YES